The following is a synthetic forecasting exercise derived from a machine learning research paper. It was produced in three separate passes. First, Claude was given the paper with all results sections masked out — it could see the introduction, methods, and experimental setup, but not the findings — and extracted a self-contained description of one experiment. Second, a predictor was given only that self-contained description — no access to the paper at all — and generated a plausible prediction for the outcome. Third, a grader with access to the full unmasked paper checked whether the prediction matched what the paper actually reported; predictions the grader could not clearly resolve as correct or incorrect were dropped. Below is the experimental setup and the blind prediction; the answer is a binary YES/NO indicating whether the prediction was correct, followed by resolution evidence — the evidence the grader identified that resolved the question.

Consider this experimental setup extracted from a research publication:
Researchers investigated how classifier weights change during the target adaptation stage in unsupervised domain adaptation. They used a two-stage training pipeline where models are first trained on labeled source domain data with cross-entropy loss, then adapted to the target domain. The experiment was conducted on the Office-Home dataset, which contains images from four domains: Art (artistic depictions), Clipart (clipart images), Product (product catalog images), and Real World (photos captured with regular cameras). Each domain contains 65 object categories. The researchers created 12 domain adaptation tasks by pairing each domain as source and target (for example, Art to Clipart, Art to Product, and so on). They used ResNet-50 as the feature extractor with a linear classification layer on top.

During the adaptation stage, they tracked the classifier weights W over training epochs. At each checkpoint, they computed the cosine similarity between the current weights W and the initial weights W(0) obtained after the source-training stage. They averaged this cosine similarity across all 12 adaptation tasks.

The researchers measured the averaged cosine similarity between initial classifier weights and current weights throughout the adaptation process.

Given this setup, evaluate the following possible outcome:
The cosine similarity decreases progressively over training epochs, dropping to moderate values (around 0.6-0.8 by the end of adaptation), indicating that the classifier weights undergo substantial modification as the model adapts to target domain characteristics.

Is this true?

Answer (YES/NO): NO